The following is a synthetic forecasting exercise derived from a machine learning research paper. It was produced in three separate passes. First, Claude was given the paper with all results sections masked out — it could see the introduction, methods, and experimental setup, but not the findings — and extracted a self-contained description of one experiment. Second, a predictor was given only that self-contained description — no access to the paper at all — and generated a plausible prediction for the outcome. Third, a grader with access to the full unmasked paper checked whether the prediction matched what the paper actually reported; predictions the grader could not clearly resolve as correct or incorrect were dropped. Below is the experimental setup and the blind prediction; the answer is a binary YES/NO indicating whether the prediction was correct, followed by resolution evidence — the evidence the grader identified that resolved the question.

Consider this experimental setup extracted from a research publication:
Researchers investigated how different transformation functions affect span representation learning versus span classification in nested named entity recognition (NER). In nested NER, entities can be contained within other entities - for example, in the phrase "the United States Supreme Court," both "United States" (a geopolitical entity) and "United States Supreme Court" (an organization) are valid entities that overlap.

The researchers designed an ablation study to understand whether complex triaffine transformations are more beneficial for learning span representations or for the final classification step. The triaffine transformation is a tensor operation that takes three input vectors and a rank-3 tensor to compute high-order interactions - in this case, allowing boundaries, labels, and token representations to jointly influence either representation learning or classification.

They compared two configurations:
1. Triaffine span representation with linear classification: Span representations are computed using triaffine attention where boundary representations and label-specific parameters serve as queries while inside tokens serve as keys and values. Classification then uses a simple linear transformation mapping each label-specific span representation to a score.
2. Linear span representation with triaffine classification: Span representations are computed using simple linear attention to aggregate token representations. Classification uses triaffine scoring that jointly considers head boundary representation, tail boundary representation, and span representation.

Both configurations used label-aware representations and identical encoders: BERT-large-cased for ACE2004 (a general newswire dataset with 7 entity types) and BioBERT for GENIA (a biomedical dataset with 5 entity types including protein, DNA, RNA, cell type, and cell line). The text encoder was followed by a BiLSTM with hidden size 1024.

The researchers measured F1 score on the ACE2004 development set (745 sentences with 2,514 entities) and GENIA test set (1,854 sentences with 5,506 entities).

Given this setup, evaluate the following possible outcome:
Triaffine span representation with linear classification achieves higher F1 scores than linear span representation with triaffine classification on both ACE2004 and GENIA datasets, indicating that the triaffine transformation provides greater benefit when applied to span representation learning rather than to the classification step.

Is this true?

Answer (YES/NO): YES